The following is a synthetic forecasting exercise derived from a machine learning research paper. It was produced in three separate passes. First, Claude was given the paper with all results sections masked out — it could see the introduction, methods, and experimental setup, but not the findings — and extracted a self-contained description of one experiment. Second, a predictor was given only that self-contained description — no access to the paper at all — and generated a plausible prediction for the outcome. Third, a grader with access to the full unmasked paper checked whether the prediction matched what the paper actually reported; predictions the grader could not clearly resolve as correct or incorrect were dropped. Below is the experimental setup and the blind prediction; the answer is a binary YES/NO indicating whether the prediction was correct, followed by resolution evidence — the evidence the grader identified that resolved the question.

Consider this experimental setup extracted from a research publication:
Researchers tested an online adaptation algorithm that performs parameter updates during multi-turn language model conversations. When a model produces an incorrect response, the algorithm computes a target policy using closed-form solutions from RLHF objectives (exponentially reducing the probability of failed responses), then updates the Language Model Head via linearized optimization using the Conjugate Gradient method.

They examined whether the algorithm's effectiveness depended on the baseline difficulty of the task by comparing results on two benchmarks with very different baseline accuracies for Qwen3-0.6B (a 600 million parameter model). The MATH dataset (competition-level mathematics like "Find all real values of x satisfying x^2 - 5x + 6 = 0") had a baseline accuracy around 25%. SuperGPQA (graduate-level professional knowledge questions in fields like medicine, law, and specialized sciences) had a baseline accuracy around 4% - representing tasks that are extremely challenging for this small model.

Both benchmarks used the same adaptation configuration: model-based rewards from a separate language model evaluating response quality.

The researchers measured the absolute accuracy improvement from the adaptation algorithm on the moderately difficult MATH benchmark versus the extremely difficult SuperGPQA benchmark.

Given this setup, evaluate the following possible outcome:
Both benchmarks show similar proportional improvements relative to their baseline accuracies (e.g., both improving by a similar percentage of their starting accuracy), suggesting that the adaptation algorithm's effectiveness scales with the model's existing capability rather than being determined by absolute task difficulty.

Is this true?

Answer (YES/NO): NO